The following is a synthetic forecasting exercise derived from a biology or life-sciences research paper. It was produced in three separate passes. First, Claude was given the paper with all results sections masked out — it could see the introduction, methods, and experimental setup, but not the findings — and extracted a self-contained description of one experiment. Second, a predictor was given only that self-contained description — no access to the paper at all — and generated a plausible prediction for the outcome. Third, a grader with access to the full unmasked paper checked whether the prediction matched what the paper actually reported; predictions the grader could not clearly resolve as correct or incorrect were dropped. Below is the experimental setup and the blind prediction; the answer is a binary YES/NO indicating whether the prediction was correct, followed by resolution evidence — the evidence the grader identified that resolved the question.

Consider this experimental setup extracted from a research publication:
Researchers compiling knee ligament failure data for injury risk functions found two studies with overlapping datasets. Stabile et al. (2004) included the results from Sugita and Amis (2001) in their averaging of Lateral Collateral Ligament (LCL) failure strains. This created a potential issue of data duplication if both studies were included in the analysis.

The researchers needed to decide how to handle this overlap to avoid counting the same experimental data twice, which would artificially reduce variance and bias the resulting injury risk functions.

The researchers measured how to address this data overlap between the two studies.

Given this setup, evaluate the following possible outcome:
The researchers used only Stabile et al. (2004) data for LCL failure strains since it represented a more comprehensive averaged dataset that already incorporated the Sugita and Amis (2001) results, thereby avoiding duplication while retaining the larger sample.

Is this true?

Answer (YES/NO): YES